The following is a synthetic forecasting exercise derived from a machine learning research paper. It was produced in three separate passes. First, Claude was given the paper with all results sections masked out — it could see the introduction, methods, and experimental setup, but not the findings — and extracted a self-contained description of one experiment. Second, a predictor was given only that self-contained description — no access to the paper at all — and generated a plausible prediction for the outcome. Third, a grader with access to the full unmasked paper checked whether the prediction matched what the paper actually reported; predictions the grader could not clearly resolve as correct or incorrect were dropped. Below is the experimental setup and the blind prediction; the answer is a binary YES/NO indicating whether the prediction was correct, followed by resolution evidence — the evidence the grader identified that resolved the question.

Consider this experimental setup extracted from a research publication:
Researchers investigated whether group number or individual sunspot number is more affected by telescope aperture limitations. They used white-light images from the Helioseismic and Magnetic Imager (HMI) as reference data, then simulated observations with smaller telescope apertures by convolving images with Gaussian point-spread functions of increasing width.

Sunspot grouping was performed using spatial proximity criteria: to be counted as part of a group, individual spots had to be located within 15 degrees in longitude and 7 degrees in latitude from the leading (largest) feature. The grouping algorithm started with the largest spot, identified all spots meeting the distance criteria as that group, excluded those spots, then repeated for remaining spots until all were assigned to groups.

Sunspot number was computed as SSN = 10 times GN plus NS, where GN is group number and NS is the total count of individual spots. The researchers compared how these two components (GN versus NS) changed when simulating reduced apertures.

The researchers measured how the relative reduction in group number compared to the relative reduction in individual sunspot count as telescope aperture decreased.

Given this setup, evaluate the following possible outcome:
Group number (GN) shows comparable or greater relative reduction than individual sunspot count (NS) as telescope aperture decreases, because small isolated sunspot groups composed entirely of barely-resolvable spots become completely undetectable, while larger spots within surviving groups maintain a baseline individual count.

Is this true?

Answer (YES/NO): NO